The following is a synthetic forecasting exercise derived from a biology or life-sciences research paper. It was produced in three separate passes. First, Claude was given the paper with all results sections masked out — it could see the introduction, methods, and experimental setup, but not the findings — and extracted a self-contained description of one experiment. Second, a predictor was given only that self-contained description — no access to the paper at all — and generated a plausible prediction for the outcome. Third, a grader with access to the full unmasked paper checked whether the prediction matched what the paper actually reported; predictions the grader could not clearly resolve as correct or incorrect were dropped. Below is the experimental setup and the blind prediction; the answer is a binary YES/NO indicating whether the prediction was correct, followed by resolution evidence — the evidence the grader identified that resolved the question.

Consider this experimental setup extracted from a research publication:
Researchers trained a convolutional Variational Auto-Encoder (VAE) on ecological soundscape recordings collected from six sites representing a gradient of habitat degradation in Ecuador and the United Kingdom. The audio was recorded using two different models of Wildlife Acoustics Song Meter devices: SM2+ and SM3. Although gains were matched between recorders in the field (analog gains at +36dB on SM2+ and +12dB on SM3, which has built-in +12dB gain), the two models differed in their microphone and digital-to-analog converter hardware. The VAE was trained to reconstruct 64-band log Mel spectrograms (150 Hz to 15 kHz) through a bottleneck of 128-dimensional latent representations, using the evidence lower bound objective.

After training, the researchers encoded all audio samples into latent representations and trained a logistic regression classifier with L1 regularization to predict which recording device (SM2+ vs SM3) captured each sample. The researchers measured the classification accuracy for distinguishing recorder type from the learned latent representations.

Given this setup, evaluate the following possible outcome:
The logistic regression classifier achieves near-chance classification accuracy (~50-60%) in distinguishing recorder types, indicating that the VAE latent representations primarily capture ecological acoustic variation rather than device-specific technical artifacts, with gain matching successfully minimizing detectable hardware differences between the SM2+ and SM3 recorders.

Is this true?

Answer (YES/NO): NO